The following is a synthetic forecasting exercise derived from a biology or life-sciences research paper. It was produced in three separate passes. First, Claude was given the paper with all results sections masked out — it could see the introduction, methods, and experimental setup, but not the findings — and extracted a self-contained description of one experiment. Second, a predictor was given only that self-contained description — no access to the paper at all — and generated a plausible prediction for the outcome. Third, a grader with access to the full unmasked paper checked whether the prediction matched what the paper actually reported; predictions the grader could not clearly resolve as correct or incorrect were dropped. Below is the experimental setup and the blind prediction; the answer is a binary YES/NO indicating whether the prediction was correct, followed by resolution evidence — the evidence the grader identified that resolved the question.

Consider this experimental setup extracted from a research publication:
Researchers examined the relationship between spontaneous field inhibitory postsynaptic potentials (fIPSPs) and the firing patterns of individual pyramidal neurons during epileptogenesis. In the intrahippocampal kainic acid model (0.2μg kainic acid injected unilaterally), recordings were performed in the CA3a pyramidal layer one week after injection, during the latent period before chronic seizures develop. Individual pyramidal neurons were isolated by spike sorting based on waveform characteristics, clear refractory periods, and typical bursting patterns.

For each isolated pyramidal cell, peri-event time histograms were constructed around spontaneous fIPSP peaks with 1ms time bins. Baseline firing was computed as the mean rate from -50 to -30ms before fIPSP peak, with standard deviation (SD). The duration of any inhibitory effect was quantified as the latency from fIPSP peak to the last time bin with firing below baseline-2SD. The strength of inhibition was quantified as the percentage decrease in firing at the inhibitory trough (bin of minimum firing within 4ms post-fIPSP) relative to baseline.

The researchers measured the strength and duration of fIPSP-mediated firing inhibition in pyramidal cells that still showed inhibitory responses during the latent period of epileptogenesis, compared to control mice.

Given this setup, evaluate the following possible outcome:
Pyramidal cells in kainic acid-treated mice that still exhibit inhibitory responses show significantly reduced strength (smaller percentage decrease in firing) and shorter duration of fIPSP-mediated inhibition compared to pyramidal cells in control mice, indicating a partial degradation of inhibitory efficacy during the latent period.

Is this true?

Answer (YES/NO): NO